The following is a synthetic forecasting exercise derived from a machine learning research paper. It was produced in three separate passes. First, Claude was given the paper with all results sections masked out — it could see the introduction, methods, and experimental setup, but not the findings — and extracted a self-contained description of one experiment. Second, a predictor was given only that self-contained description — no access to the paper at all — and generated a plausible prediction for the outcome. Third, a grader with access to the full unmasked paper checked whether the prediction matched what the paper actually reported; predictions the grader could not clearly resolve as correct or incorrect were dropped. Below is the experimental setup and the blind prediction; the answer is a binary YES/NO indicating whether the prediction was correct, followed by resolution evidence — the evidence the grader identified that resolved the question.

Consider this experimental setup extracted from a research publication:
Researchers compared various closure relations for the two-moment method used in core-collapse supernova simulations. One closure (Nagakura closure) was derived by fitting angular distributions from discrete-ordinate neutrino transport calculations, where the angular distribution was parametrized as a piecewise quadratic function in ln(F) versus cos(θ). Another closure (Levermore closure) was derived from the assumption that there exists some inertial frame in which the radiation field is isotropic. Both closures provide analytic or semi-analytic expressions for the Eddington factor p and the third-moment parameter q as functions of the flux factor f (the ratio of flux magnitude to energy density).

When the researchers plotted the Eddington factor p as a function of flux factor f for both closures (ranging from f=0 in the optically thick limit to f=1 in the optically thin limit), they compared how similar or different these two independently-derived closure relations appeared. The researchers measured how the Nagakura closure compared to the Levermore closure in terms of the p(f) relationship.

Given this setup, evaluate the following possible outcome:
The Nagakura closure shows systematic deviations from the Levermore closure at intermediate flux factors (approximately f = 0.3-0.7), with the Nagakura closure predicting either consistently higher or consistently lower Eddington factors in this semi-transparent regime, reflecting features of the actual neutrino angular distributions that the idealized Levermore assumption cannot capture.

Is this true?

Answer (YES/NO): NO